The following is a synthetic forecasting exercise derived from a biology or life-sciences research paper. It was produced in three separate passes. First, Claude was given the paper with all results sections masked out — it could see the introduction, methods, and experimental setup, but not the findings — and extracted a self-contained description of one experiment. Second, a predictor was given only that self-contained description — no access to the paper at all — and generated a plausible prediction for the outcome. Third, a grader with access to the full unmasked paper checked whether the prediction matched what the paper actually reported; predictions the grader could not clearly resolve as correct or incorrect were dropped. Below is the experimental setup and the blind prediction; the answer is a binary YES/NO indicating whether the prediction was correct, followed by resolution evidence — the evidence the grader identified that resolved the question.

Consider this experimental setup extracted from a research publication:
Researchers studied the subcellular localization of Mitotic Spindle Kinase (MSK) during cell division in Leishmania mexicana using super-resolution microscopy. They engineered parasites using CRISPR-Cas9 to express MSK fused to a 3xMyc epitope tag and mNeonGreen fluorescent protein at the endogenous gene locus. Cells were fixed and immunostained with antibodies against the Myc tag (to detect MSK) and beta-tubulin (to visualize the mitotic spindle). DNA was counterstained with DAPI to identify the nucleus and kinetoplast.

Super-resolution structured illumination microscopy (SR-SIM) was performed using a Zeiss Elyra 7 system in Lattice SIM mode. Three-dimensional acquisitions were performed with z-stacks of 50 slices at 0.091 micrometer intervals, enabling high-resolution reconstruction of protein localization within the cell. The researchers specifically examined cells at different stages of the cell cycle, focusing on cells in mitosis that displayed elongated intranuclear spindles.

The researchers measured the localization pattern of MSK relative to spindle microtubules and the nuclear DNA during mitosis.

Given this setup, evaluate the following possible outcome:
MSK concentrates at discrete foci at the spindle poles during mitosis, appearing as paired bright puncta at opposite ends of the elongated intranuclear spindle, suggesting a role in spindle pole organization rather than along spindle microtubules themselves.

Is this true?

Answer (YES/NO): NO